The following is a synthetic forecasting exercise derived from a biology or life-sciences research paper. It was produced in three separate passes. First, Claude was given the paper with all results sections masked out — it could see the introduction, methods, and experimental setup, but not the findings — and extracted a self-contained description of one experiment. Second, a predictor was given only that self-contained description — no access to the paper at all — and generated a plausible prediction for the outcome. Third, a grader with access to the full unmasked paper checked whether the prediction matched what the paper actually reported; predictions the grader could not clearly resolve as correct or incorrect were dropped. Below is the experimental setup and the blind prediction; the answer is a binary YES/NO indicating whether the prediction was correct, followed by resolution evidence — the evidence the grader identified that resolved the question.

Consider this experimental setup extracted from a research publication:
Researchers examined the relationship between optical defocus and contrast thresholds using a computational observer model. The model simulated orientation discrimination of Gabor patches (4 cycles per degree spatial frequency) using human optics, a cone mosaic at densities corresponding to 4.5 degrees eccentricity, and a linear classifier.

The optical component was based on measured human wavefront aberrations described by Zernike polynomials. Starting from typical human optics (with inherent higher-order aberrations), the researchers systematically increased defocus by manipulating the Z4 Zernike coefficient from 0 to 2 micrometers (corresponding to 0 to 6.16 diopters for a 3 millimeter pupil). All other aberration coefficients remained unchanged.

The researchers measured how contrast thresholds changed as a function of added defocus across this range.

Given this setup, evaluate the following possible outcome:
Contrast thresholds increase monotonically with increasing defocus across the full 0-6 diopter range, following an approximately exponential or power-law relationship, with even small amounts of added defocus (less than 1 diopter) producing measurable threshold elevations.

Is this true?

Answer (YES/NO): NO